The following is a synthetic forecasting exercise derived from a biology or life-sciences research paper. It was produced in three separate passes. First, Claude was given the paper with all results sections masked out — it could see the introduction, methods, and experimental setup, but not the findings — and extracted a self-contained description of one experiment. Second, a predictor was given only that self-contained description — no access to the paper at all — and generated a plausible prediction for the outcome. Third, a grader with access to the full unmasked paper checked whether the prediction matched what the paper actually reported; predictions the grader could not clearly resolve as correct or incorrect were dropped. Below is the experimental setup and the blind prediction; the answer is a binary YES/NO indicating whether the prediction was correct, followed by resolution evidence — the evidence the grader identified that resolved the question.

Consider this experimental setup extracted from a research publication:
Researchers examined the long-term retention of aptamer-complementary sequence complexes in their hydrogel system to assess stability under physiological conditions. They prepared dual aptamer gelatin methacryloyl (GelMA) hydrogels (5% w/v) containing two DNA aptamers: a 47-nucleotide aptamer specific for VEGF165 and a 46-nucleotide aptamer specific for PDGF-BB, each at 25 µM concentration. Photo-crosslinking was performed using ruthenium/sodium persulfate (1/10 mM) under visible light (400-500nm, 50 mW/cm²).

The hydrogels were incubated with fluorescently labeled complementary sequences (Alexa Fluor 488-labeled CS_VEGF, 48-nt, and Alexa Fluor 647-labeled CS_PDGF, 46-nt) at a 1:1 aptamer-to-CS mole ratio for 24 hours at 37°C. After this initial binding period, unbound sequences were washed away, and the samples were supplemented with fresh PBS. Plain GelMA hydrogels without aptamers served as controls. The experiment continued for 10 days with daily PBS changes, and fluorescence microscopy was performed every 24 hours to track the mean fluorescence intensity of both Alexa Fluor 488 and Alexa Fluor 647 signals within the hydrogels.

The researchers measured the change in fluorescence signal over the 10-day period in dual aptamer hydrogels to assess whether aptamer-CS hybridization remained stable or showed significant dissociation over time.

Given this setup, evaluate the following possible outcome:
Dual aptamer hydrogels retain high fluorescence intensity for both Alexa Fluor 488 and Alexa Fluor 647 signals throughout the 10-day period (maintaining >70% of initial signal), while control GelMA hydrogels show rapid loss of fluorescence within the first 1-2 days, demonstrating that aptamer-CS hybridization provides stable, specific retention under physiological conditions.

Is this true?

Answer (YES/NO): YES